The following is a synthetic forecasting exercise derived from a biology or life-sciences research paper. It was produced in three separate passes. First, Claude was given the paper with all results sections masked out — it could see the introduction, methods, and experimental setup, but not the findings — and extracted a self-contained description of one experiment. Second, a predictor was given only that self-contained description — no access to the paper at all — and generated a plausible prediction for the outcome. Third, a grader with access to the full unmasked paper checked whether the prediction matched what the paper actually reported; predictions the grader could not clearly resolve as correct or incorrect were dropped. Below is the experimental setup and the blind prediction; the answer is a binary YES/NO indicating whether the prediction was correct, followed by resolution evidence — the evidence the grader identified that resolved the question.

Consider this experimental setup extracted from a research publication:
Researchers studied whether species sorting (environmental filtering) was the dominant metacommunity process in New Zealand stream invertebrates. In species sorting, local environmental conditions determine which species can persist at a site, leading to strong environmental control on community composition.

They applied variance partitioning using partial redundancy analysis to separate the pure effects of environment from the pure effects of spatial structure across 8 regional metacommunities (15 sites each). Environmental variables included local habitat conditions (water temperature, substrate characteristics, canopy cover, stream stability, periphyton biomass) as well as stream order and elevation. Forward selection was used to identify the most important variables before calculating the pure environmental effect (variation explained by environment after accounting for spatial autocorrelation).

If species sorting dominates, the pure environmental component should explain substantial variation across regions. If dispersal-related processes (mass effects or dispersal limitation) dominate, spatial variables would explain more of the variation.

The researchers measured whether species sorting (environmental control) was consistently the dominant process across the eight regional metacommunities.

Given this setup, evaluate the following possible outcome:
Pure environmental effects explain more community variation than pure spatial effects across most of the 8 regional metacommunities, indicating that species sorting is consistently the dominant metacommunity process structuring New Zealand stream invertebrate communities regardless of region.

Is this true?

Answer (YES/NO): NO